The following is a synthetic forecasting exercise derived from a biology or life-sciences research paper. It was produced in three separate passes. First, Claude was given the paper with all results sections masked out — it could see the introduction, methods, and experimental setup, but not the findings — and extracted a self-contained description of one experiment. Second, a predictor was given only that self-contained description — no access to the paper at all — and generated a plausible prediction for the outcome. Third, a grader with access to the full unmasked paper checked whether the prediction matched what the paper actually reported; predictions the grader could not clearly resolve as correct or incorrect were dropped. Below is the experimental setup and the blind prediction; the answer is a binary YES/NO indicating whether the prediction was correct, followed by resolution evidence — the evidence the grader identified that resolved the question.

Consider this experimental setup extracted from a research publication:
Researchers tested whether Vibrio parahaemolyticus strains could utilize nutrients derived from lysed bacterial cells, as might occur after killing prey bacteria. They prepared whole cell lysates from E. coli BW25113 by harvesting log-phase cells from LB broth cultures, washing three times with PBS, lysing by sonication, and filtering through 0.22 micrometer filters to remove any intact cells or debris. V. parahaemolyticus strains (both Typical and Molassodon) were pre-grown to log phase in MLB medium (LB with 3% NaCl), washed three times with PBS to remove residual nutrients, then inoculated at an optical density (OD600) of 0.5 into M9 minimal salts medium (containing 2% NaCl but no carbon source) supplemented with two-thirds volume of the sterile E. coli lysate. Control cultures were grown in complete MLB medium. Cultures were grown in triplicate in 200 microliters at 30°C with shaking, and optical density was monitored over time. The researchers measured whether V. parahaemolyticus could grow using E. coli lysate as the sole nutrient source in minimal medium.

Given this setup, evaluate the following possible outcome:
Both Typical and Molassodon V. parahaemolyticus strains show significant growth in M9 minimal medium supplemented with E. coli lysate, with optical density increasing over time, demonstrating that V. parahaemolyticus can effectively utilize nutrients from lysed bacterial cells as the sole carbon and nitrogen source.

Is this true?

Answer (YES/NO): NO